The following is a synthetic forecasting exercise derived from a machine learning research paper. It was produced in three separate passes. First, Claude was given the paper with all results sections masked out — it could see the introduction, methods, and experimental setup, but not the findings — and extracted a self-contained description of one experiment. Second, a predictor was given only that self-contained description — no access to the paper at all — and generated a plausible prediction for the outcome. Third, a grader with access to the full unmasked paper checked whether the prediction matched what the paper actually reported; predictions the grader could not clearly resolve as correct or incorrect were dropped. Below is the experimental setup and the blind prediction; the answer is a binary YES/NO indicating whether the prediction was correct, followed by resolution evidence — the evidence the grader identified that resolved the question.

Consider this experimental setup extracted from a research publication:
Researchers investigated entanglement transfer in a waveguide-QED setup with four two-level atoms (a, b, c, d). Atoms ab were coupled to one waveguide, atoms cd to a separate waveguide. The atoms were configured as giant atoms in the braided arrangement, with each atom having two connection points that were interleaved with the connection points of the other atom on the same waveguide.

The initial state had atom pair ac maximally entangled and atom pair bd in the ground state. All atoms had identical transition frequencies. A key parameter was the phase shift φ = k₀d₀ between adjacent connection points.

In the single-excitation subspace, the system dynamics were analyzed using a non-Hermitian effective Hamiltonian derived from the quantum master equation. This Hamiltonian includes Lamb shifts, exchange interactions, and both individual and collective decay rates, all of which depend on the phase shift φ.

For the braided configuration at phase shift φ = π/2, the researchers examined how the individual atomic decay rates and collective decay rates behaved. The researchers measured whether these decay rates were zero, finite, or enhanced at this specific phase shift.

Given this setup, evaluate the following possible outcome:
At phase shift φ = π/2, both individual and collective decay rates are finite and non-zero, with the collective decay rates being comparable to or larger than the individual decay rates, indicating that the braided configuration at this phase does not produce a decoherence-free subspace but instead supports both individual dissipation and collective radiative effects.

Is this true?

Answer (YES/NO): NO